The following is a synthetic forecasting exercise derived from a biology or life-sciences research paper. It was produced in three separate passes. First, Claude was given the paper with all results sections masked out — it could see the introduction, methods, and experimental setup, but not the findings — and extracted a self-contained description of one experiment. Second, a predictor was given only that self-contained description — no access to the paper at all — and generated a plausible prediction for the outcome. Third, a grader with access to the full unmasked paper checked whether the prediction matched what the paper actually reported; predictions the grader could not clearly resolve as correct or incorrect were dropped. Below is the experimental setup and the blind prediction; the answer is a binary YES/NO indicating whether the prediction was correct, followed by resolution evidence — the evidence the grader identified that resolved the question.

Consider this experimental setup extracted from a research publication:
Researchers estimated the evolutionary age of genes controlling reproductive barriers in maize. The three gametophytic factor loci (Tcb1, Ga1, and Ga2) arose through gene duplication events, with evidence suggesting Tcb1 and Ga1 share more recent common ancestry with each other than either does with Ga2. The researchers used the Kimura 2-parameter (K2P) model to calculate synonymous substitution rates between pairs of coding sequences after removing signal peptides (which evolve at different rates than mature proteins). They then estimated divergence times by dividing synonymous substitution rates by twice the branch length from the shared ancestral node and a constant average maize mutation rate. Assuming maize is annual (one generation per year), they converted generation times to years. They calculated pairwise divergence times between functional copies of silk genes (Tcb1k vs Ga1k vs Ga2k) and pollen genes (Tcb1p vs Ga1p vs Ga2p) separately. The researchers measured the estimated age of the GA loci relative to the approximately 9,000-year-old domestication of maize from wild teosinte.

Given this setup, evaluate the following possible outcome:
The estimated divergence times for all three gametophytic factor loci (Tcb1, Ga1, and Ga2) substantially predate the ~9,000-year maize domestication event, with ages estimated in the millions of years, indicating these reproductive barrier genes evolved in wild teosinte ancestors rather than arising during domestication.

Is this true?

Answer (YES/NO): NO